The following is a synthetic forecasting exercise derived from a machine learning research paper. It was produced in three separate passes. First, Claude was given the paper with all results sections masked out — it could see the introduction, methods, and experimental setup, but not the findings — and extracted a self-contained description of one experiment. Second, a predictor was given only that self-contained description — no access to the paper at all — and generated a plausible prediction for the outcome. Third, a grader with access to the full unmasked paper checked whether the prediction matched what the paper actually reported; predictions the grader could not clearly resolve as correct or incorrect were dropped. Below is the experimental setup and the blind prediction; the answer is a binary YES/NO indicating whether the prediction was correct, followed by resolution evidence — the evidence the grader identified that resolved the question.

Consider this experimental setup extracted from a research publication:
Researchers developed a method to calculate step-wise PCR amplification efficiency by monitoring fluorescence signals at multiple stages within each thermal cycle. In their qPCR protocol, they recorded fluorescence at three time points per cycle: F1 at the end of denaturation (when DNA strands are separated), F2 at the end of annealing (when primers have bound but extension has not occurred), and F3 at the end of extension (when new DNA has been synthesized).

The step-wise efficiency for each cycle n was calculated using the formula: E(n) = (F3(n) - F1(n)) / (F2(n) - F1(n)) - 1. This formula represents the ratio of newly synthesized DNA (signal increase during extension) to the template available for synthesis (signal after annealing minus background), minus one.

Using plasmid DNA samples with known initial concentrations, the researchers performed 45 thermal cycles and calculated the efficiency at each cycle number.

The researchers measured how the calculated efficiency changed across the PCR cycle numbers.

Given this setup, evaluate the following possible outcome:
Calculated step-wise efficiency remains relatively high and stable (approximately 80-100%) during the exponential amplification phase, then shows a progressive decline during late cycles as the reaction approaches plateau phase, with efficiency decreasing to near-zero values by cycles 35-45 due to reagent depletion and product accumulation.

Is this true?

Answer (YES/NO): NO